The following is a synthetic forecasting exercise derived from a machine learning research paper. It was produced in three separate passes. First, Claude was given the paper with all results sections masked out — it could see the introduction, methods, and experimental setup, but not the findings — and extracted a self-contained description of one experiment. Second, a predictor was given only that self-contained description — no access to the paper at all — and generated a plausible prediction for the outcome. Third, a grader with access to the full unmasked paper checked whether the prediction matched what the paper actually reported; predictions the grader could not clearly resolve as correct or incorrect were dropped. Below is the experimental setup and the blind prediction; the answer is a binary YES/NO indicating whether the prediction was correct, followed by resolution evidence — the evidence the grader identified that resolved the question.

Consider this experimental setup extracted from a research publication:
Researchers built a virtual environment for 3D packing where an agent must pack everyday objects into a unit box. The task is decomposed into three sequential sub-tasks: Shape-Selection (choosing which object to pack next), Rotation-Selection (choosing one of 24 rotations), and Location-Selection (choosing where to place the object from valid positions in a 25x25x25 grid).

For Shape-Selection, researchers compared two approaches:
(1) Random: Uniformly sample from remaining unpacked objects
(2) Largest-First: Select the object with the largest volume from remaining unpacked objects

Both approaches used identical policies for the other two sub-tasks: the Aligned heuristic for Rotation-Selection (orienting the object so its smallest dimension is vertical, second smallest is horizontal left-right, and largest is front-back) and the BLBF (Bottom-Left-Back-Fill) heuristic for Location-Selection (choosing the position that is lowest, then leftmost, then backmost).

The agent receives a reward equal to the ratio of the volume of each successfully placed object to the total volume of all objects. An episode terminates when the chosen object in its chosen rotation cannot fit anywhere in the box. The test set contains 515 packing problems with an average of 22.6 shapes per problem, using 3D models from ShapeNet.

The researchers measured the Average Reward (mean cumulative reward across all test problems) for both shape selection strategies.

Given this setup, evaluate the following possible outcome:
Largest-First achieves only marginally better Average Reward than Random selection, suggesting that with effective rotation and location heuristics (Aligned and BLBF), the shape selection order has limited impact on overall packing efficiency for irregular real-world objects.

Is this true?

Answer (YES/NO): NO